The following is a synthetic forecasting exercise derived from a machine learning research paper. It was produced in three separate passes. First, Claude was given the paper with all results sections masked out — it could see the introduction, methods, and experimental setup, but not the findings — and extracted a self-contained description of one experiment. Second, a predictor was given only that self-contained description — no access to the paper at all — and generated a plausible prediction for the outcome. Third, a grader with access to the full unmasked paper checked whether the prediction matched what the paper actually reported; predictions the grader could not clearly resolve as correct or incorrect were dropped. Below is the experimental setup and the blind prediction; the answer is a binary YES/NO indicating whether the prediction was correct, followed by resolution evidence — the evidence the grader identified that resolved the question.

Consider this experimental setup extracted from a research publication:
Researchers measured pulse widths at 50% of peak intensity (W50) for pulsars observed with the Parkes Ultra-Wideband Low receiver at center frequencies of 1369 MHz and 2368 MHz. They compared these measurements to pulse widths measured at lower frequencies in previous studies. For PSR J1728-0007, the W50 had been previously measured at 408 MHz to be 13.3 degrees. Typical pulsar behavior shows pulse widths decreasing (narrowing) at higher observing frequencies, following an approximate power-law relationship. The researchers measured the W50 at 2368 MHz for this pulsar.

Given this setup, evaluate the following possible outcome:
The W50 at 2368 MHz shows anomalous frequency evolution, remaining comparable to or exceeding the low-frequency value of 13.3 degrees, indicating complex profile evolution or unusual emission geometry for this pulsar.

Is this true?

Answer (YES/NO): YES